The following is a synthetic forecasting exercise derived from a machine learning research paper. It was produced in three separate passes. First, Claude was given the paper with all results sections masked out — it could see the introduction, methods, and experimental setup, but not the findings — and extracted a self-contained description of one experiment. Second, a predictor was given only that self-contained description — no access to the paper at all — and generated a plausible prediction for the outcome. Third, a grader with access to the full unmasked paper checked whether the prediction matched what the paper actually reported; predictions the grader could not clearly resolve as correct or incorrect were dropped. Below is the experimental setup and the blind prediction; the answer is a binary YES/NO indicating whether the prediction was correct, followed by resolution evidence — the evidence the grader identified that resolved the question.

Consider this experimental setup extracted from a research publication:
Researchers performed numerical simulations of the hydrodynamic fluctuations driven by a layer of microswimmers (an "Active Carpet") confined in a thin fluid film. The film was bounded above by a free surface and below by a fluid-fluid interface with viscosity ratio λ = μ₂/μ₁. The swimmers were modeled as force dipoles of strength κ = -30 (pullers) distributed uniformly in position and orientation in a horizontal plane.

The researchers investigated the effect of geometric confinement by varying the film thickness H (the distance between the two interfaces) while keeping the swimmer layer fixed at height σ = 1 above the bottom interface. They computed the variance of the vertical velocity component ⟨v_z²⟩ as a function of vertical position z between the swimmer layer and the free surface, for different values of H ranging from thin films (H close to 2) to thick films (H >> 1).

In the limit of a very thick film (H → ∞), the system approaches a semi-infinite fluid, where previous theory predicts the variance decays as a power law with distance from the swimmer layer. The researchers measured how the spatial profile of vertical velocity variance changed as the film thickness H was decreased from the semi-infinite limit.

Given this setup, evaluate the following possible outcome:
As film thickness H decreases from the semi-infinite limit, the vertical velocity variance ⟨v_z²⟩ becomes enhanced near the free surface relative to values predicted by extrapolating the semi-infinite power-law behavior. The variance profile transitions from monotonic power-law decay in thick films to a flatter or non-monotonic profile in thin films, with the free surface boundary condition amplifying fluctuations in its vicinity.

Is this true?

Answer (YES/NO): NO